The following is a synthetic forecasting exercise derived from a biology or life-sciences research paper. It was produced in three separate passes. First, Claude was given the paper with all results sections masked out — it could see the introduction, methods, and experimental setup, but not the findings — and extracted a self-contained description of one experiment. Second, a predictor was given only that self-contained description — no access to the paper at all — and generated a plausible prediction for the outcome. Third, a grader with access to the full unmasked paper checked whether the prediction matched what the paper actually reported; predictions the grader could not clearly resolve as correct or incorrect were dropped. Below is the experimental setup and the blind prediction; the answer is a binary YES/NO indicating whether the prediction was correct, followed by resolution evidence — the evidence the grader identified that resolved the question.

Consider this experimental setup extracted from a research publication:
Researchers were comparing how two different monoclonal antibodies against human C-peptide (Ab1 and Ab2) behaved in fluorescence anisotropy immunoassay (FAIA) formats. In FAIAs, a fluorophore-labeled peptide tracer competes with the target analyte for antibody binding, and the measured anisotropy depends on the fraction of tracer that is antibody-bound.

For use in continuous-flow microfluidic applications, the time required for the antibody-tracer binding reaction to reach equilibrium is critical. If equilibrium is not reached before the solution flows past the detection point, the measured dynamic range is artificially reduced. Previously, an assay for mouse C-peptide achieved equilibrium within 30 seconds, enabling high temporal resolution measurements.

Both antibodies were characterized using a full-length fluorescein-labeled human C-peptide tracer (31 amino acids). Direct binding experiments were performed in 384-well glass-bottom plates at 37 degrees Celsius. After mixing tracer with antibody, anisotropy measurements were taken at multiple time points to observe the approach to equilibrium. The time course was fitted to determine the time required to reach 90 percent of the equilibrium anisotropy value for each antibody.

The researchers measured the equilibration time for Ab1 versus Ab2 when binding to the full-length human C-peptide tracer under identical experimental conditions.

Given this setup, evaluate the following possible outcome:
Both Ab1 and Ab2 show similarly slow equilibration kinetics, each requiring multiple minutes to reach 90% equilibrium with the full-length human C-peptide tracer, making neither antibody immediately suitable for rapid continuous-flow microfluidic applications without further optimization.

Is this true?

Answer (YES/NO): NO